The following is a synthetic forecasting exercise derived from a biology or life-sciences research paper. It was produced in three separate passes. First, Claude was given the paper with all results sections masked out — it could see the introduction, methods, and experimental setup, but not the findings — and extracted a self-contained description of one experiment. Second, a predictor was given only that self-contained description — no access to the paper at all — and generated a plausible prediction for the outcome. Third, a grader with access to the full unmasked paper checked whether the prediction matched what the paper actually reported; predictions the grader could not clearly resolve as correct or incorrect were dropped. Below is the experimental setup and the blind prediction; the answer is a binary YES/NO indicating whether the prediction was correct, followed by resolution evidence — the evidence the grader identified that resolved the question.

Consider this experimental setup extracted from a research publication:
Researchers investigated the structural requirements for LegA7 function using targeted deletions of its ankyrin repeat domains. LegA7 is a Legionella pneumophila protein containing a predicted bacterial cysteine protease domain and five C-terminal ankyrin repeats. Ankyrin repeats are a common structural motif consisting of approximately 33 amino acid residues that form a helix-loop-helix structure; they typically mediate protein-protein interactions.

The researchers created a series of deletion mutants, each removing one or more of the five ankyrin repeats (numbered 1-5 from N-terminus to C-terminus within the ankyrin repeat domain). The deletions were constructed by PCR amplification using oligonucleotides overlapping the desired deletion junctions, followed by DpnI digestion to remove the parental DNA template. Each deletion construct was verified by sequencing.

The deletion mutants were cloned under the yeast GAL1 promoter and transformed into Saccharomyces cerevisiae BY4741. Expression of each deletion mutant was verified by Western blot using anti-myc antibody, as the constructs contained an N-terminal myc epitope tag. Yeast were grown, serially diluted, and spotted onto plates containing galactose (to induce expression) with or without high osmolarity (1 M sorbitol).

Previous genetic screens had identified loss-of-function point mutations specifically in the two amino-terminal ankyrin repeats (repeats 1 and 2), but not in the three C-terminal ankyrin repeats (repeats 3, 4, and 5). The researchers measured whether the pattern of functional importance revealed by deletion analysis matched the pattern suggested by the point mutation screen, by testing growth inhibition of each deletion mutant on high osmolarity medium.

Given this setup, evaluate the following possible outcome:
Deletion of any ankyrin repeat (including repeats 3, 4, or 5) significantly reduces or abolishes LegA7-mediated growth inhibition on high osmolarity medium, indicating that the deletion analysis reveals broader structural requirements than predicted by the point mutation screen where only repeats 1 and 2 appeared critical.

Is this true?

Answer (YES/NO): YES